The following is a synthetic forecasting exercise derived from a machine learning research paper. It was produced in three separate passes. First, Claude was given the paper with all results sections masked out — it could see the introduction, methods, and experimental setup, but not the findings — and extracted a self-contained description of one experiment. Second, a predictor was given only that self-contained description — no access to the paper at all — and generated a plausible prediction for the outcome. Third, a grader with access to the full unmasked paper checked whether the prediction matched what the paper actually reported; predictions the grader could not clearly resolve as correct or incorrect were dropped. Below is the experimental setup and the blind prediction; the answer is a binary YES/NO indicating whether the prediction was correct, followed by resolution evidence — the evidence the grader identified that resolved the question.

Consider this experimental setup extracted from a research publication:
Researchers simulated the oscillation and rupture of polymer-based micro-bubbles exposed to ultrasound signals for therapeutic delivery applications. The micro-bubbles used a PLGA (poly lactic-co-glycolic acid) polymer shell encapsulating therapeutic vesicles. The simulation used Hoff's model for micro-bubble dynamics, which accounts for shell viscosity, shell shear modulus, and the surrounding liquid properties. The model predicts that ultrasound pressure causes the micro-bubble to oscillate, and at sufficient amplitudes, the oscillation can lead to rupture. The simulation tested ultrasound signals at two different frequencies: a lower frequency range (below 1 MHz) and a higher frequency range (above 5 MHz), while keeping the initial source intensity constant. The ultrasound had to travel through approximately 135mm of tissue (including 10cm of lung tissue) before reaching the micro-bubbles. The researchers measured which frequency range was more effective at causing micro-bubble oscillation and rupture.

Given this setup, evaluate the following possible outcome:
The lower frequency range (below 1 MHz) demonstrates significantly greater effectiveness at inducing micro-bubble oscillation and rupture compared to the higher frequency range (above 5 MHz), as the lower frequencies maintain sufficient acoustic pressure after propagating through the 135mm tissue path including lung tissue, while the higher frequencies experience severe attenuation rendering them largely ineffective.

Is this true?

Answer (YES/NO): YES